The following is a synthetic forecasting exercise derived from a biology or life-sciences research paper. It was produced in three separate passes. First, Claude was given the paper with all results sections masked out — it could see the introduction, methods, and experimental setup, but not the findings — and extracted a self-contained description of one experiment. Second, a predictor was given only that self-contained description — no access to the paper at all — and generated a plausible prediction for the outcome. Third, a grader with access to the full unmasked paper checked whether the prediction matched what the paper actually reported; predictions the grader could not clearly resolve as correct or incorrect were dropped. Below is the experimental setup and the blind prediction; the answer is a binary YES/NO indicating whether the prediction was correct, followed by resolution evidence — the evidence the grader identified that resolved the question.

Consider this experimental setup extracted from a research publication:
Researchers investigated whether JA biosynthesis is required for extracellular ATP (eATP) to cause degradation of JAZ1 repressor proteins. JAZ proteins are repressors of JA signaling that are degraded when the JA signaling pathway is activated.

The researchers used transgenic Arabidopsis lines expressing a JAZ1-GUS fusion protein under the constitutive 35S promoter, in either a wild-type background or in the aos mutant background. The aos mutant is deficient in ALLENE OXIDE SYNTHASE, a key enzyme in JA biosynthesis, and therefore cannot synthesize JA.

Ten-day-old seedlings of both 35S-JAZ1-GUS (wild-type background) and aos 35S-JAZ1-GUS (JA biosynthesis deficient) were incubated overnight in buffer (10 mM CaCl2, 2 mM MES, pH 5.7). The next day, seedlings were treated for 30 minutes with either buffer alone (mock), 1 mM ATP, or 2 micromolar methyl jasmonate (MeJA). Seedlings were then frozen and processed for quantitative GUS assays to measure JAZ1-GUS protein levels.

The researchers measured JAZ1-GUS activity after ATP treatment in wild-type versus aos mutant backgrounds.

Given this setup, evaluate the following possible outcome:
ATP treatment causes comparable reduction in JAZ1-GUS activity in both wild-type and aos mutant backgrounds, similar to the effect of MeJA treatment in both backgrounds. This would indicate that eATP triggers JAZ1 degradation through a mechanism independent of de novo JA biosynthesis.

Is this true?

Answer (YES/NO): NO